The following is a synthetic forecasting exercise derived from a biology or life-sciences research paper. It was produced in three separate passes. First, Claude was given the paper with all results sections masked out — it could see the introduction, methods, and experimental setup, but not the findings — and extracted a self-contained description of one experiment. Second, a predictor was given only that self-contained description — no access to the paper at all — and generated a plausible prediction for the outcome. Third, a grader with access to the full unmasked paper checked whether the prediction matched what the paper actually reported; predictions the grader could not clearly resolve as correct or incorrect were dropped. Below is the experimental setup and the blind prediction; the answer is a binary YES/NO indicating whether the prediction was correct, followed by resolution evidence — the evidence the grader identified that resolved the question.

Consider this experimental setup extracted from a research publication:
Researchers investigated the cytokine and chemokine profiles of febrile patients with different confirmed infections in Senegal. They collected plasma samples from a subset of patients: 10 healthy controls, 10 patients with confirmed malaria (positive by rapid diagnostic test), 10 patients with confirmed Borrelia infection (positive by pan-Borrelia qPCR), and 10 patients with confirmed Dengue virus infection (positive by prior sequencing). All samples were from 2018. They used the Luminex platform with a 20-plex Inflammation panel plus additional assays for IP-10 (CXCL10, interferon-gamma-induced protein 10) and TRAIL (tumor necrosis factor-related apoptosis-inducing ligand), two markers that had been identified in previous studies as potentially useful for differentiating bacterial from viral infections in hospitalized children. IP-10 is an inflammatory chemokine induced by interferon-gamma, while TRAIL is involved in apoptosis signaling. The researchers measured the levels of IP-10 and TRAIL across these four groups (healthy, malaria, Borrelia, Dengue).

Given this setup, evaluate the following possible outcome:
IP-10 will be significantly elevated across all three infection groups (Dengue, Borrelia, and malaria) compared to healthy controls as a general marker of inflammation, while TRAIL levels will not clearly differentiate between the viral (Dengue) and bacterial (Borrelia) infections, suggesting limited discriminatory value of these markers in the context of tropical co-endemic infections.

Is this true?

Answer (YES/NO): NO